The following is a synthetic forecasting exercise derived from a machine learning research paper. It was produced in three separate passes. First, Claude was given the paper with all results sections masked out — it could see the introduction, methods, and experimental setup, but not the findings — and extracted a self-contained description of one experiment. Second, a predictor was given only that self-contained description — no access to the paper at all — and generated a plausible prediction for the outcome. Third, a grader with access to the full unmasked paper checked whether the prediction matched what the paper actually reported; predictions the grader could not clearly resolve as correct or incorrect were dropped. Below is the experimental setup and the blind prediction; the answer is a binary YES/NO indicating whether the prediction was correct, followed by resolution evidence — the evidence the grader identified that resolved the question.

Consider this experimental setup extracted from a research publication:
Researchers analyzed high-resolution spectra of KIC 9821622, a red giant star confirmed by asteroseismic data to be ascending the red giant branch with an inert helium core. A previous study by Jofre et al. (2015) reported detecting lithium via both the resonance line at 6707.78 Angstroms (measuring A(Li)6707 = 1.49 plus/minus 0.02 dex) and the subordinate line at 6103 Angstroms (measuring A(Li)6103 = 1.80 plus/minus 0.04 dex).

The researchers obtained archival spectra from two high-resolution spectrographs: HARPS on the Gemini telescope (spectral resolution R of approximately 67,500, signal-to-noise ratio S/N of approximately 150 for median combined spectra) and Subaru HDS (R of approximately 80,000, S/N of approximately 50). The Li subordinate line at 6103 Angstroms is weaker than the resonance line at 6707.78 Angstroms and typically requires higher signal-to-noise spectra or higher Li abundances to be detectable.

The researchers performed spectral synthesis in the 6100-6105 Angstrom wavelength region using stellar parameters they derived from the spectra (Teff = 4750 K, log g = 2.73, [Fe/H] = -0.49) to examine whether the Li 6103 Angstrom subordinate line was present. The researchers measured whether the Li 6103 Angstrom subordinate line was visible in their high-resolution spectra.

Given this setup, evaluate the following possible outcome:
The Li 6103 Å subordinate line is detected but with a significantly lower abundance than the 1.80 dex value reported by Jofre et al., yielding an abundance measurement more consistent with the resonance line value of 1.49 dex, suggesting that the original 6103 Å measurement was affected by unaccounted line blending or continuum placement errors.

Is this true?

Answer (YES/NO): NO